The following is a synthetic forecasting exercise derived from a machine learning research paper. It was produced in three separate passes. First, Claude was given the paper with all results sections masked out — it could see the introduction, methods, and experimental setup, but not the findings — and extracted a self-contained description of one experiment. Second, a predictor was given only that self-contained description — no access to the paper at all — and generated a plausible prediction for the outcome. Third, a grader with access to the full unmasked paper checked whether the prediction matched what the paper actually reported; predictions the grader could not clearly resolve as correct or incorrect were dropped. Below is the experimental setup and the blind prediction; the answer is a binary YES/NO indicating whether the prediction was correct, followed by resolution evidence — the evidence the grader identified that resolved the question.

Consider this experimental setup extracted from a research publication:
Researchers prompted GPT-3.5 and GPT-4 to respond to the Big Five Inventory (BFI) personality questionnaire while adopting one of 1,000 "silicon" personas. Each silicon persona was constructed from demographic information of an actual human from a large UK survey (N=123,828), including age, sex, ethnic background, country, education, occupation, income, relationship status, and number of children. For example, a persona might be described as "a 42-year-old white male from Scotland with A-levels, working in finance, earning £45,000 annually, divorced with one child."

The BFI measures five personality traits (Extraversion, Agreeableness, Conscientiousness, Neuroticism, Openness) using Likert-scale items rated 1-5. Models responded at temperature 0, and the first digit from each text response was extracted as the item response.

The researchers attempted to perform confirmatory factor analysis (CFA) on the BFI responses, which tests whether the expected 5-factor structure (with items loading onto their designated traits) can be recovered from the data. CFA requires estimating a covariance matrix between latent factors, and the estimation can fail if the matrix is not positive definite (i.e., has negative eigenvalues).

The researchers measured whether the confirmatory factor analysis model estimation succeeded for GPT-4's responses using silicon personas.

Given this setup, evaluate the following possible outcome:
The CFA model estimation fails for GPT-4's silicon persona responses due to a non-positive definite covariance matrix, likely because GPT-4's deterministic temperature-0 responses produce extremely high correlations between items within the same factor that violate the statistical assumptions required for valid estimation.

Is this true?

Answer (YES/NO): NO